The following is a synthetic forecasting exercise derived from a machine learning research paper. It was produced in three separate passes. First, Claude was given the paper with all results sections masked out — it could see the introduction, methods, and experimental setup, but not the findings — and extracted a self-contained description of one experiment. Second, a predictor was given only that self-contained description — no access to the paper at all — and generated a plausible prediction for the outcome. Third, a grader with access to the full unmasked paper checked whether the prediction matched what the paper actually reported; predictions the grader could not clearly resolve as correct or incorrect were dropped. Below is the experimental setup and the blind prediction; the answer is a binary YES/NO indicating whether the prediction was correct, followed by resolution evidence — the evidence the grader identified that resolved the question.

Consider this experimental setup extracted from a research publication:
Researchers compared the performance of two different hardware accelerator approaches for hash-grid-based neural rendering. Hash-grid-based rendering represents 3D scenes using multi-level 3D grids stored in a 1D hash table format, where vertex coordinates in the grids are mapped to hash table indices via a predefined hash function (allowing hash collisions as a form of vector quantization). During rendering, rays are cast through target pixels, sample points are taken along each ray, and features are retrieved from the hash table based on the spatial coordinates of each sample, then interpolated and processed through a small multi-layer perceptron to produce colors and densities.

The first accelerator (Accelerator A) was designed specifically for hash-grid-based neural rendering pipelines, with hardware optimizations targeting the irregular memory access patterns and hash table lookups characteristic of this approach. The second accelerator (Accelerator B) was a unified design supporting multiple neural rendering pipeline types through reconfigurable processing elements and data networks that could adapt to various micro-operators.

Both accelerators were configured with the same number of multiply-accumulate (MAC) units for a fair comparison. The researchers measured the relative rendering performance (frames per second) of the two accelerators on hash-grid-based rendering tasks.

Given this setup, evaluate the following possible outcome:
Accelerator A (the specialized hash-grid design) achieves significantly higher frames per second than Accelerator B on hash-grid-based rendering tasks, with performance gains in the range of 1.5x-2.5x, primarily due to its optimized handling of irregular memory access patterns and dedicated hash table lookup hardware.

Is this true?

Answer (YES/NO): NO